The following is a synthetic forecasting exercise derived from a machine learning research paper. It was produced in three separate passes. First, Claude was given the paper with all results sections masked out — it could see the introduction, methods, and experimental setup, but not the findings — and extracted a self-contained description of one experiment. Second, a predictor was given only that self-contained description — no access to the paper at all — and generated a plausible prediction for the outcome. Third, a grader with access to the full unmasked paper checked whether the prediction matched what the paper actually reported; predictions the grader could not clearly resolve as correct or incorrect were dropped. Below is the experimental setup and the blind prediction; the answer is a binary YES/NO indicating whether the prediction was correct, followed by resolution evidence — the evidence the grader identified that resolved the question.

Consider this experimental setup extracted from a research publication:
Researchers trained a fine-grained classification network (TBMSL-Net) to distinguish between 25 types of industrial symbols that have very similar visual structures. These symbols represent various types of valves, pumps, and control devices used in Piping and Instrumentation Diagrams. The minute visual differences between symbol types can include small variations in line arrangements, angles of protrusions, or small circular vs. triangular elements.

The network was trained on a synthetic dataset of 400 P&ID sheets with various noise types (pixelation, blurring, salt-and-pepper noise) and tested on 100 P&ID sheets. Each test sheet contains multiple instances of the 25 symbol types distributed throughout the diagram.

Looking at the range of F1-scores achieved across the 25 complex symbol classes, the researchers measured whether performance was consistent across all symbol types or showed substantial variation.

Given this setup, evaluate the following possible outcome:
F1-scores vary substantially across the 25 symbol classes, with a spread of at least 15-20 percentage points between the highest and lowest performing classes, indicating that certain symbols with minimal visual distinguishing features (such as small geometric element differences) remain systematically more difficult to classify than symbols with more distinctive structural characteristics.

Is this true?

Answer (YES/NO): YES